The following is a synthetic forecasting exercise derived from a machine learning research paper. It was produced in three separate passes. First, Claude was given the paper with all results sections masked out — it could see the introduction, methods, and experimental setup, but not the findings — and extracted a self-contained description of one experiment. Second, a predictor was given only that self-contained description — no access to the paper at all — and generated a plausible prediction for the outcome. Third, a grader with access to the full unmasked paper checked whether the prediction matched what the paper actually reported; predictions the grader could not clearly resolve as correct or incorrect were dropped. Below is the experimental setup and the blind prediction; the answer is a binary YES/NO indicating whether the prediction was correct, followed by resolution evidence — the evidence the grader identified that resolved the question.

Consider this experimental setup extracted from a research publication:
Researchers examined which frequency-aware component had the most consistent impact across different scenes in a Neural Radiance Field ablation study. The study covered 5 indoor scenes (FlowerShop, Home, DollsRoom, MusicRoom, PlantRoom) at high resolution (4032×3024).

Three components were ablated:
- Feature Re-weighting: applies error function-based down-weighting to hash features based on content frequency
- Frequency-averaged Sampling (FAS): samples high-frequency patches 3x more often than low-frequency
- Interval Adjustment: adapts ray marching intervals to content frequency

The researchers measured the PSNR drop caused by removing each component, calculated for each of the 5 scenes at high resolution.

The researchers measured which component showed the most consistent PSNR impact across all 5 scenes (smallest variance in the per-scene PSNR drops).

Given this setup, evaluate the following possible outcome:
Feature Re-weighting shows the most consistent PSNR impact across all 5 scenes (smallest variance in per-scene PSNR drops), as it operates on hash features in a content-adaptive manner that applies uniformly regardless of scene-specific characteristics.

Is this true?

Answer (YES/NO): YES